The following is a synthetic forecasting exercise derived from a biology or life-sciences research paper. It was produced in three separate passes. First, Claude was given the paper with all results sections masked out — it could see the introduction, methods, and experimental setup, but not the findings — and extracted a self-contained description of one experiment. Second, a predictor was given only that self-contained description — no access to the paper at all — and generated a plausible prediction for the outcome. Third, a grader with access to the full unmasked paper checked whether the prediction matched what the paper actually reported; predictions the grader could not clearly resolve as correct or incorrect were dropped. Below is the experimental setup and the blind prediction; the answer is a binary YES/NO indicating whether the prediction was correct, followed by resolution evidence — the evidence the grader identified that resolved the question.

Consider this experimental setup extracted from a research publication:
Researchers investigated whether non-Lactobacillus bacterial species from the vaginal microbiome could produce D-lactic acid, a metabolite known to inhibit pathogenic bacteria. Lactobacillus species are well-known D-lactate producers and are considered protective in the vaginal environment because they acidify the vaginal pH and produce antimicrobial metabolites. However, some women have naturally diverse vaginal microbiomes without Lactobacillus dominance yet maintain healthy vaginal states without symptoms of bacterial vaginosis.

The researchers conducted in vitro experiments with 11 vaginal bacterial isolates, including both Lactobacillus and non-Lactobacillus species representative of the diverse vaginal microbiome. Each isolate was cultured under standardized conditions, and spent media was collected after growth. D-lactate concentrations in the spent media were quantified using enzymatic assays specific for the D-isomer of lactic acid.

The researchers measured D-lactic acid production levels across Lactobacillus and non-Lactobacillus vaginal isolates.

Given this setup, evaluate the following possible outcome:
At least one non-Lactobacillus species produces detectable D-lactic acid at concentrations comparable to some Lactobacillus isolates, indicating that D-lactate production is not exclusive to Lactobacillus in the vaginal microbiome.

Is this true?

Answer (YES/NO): YES